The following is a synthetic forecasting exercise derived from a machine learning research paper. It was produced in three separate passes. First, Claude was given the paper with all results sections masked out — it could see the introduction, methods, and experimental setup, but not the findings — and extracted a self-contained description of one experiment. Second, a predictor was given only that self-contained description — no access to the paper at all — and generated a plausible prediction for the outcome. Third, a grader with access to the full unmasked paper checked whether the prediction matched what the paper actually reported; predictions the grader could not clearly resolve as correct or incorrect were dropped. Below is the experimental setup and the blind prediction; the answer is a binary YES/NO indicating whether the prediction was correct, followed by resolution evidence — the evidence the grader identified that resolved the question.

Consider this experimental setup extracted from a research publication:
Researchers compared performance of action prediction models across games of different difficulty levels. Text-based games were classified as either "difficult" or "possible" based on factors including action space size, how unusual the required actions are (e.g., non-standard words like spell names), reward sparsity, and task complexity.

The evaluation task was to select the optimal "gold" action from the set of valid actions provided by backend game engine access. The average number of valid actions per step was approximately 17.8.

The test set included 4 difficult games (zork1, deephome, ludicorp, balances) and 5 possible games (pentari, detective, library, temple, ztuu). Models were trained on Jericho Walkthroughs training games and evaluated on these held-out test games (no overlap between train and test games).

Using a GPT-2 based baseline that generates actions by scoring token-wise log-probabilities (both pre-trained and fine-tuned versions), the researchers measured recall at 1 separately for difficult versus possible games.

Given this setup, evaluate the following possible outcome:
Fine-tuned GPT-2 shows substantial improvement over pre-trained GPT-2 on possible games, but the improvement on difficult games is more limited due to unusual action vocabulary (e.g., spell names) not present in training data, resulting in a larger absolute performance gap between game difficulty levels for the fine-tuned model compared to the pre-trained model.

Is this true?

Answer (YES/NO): NO